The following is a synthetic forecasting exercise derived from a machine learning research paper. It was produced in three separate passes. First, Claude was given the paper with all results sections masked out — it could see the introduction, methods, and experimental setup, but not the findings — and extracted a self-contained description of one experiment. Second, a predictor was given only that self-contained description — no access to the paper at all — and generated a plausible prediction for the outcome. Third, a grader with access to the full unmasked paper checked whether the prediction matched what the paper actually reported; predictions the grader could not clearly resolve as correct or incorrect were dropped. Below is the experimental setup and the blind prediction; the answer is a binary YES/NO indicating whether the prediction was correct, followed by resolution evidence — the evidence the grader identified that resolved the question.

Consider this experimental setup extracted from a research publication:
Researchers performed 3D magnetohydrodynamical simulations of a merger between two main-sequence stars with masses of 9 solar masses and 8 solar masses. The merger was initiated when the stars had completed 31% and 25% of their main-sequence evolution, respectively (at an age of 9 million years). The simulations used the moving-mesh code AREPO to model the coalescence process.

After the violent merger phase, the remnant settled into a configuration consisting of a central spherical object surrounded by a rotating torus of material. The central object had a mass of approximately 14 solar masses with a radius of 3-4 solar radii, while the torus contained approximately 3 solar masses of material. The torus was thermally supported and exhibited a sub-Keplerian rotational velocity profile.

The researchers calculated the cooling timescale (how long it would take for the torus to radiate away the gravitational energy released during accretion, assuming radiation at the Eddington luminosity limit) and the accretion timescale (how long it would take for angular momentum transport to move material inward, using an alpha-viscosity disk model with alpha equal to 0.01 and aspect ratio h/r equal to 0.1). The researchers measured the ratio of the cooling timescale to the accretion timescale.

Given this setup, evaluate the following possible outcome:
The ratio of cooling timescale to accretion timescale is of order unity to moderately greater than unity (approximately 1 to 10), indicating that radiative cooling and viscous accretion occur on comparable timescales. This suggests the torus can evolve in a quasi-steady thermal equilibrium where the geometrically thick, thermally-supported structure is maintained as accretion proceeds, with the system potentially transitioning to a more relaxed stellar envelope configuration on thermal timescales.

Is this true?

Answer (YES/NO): NO